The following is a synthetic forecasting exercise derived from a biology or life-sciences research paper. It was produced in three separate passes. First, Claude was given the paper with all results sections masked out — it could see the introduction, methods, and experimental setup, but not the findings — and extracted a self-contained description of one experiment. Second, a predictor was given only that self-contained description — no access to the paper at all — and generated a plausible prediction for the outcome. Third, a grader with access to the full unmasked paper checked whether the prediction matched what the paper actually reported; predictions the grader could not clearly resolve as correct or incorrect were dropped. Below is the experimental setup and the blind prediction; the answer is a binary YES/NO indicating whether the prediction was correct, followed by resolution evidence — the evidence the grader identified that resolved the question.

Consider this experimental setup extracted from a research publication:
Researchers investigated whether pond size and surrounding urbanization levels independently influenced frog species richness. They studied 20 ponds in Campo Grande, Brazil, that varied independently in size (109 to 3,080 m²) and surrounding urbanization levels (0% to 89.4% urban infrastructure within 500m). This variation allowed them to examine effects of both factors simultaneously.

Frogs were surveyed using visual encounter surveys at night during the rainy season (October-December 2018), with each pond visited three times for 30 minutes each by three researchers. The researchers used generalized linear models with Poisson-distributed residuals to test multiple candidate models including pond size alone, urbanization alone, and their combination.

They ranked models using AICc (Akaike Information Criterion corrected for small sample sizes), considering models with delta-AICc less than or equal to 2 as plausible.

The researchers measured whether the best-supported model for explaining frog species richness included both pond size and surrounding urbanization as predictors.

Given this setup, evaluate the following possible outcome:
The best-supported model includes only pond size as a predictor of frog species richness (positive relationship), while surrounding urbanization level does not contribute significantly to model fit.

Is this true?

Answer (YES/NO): NO